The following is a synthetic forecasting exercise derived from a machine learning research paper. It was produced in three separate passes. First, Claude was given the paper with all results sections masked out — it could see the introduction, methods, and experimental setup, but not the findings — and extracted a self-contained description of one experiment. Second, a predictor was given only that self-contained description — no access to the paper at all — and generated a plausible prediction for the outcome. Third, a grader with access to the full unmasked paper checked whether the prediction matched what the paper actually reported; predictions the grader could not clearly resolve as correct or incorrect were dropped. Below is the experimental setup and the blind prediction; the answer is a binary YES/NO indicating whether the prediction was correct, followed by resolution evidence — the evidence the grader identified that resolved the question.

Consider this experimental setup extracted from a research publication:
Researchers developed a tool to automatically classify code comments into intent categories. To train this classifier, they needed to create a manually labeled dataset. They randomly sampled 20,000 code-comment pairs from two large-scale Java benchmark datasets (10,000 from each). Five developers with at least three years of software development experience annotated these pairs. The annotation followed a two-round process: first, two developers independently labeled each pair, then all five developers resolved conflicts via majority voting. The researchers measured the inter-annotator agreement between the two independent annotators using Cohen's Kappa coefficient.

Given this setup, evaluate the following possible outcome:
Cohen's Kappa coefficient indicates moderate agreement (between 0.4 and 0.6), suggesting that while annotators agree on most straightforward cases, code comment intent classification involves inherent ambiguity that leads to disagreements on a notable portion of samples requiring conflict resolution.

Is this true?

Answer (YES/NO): NO